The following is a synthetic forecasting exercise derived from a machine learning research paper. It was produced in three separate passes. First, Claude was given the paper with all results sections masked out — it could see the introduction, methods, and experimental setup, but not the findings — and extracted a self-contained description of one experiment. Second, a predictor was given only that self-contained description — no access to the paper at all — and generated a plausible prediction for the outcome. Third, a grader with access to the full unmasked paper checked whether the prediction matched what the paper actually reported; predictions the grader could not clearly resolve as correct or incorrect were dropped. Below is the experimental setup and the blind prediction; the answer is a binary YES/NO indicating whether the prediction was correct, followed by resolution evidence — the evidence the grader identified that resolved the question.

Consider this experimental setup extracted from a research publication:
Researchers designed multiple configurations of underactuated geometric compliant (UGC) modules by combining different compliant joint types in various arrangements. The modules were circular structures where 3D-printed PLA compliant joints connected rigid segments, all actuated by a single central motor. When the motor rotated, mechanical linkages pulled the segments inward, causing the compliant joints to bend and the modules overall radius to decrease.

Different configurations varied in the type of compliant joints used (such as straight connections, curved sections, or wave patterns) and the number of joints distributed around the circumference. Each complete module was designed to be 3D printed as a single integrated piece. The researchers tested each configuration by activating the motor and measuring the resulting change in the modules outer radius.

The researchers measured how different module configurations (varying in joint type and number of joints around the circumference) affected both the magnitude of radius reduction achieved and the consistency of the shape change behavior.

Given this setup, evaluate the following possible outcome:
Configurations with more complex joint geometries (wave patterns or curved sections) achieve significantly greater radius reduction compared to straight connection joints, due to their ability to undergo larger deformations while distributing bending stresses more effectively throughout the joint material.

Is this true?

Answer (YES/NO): NO